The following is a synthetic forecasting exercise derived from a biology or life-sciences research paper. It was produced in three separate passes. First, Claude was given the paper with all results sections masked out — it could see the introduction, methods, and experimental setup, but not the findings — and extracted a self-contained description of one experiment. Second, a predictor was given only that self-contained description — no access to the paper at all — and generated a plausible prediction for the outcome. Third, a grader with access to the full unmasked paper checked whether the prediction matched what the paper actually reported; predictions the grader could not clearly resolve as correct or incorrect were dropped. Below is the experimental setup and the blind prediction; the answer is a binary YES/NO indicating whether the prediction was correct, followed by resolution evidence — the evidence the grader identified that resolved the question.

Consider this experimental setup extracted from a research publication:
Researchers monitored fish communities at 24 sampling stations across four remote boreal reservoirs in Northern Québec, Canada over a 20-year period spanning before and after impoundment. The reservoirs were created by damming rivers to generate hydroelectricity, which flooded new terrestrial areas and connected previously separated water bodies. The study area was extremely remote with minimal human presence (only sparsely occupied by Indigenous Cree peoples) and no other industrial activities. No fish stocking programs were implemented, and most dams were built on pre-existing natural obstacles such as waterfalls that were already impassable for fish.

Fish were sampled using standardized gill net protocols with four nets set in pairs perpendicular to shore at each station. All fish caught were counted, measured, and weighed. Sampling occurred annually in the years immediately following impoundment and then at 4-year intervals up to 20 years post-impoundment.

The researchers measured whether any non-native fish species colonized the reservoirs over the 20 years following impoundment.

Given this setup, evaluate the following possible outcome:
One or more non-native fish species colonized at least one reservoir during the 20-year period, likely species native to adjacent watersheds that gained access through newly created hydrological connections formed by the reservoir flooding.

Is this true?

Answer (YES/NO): NO